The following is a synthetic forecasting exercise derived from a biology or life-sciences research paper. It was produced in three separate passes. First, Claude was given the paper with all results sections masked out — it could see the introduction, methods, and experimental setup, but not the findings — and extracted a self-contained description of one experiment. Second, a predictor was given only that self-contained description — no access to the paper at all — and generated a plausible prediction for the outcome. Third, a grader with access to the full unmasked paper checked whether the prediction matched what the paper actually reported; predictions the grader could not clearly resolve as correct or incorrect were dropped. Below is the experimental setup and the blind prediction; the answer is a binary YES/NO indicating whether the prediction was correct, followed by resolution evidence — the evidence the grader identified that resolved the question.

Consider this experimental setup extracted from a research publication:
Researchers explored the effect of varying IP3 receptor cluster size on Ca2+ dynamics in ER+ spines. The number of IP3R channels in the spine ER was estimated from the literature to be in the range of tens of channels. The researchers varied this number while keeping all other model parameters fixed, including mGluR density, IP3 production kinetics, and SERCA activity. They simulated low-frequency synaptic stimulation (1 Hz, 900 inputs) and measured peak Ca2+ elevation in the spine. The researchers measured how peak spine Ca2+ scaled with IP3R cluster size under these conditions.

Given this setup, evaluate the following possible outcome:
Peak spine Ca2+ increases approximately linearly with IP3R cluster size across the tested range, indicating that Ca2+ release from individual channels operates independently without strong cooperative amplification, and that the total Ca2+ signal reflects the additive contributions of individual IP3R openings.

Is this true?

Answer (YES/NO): NO